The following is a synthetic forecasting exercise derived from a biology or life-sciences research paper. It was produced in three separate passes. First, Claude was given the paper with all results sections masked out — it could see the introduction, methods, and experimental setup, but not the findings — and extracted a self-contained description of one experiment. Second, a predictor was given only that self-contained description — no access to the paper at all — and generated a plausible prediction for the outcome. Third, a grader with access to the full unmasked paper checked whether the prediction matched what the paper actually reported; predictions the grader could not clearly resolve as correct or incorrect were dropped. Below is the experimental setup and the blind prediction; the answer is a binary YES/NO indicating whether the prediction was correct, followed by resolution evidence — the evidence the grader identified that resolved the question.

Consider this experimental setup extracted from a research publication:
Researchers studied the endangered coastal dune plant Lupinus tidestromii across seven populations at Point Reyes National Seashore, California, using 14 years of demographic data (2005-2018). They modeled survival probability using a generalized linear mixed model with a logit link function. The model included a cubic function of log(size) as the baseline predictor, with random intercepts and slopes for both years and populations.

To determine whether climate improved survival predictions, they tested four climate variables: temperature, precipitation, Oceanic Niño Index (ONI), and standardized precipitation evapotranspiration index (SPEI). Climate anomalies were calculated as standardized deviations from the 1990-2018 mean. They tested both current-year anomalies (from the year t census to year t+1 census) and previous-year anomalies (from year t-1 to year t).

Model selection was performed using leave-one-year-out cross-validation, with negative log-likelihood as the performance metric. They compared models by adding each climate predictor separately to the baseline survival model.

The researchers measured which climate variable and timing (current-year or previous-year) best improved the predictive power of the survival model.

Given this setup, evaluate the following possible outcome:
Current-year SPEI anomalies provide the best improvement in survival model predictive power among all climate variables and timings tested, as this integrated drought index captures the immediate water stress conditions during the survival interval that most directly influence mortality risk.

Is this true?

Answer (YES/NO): NO